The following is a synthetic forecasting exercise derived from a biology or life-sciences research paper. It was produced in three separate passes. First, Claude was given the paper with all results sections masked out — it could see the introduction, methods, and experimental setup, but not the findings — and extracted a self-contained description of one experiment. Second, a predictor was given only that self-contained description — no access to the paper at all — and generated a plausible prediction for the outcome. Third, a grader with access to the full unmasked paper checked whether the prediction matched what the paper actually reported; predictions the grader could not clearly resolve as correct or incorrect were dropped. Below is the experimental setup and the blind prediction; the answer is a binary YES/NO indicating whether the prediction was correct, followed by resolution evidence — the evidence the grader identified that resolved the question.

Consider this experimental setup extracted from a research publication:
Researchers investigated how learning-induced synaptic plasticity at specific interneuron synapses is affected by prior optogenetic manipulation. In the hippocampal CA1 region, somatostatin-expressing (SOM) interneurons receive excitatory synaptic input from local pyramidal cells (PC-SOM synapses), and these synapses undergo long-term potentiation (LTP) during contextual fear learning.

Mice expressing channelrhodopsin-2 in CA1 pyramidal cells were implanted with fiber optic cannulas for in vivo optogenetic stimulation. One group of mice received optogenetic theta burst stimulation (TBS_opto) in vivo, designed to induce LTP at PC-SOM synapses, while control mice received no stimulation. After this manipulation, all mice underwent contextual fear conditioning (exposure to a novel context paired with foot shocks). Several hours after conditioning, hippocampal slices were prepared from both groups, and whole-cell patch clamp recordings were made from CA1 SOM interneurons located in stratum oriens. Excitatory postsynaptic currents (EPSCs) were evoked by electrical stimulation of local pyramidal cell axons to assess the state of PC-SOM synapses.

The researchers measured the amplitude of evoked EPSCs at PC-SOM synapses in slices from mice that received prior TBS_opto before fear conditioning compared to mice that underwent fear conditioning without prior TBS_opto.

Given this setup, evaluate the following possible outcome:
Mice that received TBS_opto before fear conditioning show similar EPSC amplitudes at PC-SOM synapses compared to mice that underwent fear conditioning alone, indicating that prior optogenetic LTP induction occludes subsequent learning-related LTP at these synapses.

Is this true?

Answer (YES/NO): NO